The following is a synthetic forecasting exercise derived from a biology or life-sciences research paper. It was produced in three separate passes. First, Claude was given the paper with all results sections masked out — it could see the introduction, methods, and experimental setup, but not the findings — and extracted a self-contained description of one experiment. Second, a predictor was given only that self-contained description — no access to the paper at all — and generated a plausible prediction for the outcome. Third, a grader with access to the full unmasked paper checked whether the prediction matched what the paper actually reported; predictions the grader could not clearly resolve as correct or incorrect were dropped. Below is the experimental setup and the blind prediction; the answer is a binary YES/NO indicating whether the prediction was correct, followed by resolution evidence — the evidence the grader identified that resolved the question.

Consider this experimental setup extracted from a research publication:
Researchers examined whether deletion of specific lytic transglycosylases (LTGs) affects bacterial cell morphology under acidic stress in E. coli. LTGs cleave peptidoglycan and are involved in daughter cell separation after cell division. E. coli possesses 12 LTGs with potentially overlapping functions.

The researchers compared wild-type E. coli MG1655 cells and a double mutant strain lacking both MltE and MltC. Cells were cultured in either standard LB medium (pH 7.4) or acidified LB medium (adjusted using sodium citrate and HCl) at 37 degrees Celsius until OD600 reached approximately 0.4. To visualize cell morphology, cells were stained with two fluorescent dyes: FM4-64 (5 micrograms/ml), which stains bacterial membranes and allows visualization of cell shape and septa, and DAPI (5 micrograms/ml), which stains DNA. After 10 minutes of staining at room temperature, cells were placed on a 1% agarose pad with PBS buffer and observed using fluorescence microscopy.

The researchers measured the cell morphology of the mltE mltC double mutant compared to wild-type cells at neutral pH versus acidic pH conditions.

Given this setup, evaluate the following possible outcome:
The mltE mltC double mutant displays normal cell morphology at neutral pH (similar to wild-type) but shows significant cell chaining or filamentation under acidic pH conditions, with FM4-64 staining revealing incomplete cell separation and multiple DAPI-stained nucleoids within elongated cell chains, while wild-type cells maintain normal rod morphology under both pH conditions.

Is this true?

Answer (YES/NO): YES